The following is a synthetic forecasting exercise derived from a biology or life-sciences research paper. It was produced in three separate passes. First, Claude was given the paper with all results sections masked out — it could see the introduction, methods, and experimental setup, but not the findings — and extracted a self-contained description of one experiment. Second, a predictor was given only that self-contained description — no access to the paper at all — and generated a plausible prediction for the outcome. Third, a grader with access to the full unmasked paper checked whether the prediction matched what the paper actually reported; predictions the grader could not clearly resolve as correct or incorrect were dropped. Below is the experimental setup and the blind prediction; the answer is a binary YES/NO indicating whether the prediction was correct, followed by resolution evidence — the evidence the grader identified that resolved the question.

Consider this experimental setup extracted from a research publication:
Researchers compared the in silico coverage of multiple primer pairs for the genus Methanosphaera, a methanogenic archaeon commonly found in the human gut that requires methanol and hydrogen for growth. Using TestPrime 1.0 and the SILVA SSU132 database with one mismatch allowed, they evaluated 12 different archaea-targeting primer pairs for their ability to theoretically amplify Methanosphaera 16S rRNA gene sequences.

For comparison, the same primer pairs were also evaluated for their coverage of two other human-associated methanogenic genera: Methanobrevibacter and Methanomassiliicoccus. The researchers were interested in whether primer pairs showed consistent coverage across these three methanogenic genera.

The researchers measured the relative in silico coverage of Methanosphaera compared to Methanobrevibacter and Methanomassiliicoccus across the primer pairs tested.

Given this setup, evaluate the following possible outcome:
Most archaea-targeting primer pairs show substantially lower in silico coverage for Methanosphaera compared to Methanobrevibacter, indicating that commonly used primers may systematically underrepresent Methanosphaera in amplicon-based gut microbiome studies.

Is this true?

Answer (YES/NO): YES